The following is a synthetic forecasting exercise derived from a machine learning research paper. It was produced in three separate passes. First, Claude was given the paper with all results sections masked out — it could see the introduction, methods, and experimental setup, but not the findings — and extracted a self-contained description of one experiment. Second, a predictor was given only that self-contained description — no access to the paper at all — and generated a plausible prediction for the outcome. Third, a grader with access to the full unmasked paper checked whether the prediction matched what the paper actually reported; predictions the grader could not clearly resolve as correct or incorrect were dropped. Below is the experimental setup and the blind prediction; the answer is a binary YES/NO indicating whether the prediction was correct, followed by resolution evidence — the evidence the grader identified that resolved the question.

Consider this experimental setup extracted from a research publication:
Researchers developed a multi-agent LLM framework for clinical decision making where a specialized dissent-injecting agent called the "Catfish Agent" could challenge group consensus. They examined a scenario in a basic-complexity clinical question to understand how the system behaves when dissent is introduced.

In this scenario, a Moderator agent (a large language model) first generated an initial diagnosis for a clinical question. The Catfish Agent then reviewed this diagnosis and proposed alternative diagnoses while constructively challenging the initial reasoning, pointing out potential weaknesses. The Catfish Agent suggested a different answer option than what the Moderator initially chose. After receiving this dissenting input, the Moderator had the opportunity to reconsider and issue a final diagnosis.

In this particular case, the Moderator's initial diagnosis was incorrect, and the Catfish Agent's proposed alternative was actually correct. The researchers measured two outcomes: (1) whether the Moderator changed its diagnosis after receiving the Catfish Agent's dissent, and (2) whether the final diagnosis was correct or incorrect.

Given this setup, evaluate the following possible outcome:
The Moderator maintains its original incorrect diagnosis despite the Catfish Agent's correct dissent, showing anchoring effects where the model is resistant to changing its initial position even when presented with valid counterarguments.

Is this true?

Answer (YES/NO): NO